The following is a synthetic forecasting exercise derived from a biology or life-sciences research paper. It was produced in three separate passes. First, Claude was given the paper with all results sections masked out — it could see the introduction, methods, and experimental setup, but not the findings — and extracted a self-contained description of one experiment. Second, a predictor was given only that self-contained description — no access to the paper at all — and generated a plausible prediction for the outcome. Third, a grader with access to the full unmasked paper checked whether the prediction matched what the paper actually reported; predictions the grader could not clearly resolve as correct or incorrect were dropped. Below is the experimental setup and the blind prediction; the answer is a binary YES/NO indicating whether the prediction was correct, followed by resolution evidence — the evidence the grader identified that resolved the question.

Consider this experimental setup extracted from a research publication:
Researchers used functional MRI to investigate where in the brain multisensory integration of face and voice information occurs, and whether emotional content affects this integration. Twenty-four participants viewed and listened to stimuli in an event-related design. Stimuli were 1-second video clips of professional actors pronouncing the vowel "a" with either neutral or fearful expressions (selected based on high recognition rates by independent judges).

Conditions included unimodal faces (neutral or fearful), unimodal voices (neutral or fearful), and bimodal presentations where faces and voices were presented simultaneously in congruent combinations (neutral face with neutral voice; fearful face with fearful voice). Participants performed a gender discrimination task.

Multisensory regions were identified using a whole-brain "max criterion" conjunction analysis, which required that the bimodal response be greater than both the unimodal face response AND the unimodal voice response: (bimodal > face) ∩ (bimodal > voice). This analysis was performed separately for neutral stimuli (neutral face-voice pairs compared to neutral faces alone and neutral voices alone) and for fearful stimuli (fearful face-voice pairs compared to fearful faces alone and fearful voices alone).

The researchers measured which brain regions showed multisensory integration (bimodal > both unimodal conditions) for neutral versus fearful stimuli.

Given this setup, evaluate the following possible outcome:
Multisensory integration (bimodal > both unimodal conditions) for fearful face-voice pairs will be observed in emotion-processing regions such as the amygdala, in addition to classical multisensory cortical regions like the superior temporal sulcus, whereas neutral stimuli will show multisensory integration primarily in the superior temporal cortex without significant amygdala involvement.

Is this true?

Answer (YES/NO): NO